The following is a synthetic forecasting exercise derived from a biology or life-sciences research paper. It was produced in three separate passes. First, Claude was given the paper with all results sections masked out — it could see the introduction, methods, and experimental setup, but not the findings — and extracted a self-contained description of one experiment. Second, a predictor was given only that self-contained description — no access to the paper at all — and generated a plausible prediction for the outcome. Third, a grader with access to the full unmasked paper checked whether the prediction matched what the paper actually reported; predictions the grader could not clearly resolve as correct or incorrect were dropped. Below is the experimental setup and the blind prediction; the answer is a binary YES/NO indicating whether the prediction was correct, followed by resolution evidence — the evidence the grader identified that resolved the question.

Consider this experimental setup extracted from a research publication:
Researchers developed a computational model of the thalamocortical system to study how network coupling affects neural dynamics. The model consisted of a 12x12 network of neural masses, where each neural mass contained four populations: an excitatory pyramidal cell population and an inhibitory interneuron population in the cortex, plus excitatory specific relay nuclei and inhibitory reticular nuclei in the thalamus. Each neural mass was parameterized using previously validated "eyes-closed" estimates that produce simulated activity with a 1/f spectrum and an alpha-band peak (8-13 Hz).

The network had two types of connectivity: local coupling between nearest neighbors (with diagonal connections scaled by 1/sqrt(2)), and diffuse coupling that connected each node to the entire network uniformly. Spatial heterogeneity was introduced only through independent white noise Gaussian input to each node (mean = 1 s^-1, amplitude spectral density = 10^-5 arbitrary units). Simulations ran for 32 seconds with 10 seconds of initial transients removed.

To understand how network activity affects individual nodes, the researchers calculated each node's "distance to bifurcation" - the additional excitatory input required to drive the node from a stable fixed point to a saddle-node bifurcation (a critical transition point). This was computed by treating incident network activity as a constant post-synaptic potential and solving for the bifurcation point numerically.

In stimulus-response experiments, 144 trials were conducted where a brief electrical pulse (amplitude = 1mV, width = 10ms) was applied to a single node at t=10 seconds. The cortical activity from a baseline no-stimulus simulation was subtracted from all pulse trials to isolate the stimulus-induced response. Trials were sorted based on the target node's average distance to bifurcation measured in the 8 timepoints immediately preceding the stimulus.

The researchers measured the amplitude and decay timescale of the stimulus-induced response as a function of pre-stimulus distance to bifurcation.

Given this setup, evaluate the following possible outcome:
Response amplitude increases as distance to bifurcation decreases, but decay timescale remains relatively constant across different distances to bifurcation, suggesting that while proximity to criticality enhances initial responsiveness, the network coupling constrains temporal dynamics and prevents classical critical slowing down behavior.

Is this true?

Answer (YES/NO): NO